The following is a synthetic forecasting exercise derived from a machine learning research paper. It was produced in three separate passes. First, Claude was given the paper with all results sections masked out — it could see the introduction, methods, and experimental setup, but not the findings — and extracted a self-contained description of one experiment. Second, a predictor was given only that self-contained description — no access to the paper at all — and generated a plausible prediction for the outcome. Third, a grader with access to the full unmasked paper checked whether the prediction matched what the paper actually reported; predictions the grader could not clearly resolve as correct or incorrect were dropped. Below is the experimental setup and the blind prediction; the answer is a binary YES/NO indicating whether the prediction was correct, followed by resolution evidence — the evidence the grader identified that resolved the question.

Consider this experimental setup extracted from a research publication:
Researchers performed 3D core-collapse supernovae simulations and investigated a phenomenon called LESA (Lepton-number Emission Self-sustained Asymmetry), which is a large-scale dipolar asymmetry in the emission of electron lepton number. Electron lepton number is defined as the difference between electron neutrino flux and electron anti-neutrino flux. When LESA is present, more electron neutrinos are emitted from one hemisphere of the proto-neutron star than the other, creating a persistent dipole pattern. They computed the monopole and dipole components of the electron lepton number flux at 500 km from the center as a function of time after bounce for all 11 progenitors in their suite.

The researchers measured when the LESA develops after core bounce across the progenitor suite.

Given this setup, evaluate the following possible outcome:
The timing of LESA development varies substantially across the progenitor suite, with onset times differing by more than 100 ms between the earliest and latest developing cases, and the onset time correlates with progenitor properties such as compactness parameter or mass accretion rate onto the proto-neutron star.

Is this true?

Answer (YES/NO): NO